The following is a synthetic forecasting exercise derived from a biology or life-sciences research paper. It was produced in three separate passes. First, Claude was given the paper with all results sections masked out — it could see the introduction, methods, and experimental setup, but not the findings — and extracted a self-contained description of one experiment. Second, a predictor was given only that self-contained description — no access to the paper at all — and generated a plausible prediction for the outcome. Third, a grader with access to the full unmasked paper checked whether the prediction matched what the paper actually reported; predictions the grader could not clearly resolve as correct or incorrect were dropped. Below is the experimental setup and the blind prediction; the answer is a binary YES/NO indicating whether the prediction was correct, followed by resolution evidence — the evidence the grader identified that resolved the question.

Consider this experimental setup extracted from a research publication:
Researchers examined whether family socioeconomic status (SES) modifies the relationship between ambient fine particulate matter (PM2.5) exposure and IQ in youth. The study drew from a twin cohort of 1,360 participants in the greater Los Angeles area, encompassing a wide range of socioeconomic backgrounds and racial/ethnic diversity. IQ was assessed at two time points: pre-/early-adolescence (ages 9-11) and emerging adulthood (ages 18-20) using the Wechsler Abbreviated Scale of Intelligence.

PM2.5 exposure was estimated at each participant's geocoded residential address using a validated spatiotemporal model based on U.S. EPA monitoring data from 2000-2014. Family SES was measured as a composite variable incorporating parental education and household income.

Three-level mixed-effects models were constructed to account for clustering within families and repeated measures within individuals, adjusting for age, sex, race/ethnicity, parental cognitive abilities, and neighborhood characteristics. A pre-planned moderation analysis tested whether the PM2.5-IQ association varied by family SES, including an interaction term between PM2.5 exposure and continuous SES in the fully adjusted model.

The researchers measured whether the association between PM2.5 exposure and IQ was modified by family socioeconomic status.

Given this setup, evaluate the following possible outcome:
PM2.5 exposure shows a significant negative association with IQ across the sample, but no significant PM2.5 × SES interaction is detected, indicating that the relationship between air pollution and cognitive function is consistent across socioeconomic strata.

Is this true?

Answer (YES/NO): NO